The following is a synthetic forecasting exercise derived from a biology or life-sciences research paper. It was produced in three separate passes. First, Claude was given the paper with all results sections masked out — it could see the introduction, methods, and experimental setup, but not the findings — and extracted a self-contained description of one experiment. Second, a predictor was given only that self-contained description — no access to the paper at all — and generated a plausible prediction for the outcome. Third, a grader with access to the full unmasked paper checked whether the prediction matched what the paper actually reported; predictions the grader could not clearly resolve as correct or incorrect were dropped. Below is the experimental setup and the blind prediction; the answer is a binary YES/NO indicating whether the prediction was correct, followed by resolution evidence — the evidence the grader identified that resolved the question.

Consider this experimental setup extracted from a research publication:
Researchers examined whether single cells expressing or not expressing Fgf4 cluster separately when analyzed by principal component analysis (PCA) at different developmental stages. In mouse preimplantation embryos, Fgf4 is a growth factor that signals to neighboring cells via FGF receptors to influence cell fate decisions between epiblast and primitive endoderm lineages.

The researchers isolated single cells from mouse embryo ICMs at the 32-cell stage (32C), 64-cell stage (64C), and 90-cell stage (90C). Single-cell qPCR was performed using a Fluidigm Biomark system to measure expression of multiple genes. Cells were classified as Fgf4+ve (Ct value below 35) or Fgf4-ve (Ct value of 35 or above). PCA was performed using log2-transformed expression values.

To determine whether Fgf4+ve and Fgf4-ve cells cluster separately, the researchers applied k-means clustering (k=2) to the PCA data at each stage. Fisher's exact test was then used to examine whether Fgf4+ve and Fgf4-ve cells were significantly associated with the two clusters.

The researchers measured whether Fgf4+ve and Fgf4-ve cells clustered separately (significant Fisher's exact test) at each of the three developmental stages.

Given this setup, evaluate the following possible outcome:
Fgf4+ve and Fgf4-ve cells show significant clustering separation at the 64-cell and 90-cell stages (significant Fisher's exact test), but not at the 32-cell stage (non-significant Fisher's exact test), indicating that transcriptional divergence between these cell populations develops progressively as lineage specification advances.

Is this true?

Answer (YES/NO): NO